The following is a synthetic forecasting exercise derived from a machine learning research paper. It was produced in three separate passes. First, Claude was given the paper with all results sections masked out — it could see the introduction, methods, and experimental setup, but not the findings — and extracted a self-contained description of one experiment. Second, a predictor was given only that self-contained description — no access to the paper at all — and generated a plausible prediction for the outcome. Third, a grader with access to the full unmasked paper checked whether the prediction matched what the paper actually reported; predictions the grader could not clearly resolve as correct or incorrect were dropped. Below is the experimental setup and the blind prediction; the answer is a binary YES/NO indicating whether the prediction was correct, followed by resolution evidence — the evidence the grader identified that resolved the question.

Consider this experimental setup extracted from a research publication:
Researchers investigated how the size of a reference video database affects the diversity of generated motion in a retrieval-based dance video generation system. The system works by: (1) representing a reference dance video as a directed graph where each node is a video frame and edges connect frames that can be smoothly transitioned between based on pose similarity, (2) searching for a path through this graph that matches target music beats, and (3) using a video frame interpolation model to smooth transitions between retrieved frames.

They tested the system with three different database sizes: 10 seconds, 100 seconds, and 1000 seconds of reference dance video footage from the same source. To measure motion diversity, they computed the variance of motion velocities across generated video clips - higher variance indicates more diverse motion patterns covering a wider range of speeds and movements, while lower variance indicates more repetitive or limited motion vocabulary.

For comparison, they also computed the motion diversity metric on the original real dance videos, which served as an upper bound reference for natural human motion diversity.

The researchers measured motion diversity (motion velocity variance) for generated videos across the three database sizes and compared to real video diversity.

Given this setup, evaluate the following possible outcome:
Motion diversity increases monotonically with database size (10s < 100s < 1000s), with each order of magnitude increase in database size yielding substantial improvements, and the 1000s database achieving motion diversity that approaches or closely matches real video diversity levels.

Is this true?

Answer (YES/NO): NO